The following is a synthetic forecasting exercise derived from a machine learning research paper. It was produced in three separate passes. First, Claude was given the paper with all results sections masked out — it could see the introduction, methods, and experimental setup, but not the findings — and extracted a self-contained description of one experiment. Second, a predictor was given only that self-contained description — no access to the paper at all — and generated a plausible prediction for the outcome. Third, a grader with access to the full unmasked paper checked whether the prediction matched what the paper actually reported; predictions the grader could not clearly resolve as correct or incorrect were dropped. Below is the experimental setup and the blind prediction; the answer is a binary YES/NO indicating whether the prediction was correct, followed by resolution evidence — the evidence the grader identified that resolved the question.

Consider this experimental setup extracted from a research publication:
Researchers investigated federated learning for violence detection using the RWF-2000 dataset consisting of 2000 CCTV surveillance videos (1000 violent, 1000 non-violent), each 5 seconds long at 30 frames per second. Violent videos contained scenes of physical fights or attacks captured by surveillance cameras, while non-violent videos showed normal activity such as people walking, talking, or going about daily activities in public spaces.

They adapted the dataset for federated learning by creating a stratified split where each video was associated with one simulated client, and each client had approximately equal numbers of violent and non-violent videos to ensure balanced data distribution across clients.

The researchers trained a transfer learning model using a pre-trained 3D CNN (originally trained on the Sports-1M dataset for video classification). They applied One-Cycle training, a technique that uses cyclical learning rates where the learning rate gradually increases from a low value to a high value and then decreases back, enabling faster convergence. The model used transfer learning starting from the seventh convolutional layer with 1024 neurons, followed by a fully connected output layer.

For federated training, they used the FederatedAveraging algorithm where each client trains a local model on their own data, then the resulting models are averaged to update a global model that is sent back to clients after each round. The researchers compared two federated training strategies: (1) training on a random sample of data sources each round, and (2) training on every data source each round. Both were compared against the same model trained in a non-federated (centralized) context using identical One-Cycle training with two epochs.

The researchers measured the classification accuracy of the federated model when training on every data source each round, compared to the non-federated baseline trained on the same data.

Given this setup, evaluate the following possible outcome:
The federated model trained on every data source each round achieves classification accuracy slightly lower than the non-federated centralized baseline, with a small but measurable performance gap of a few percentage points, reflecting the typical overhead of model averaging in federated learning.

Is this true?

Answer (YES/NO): NO